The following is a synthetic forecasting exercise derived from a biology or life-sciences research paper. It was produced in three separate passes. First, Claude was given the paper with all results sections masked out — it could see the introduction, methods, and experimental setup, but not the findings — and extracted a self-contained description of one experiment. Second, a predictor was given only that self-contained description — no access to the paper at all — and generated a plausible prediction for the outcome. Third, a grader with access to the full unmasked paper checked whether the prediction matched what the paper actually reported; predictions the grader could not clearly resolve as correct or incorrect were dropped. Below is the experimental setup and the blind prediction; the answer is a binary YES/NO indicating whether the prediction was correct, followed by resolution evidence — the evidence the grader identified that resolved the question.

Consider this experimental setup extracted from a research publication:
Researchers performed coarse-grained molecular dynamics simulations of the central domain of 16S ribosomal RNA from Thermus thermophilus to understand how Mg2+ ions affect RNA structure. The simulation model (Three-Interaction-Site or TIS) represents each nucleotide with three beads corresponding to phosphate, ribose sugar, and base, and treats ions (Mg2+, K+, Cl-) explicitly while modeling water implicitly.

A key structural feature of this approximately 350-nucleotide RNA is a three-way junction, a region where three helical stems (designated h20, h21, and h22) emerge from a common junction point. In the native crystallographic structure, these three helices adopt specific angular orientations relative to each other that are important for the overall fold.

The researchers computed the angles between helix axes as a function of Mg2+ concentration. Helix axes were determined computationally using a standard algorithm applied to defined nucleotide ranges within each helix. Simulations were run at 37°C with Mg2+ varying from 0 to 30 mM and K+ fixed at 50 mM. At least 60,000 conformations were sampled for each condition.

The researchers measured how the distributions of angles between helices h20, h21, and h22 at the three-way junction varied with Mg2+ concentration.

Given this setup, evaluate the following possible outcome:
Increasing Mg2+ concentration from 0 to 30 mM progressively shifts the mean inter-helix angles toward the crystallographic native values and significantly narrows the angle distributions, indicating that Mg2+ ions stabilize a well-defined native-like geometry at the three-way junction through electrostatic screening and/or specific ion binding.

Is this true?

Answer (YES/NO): YES